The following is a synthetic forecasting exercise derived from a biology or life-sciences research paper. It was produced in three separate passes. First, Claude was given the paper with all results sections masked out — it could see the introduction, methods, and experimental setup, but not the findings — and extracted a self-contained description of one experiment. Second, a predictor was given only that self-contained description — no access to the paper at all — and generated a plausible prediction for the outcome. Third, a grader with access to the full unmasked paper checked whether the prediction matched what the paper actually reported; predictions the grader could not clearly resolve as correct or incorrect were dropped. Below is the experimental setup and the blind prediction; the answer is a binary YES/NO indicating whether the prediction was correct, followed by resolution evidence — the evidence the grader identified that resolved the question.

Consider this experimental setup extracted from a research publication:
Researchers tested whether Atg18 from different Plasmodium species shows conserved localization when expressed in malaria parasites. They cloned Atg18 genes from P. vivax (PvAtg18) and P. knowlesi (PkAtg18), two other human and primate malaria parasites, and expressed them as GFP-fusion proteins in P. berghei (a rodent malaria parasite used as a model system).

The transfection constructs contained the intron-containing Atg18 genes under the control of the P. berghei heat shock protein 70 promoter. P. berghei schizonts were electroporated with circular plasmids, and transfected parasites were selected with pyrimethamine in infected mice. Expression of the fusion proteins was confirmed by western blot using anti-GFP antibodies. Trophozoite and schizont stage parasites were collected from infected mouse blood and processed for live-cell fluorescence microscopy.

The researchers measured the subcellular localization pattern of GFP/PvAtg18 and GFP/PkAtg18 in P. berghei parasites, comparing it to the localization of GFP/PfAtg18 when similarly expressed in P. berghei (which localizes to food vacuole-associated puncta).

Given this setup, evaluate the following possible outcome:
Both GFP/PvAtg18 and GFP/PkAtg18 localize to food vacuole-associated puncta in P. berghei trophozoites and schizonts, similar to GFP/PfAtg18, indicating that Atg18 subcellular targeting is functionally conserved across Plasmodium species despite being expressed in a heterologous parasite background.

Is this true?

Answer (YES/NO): YES